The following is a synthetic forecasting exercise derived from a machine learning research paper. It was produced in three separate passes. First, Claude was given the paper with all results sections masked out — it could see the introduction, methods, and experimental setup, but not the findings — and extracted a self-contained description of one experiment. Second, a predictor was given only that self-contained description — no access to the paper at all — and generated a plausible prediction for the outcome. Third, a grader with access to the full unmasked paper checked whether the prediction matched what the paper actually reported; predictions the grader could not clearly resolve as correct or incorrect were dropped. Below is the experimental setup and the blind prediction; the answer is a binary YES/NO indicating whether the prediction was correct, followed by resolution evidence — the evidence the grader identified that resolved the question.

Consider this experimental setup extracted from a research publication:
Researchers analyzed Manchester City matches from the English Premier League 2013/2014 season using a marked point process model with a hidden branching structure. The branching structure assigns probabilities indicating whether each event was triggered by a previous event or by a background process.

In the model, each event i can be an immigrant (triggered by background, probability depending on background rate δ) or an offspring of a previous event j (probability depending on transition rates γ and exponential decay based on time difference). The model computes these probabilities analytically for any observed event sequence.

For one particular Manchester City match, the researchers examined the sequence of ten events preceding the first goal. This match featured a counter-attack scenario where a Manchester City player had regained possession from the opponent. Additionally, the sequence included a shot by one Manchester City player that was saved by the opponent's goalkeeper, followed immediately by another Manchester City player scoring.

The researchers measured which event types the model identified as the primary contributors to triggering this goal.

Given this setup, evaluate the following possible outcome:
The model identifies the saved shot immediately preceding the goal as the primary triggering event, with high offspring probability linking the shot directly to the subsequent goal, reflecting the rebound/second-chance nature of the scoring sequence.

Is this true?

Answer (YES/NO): NO